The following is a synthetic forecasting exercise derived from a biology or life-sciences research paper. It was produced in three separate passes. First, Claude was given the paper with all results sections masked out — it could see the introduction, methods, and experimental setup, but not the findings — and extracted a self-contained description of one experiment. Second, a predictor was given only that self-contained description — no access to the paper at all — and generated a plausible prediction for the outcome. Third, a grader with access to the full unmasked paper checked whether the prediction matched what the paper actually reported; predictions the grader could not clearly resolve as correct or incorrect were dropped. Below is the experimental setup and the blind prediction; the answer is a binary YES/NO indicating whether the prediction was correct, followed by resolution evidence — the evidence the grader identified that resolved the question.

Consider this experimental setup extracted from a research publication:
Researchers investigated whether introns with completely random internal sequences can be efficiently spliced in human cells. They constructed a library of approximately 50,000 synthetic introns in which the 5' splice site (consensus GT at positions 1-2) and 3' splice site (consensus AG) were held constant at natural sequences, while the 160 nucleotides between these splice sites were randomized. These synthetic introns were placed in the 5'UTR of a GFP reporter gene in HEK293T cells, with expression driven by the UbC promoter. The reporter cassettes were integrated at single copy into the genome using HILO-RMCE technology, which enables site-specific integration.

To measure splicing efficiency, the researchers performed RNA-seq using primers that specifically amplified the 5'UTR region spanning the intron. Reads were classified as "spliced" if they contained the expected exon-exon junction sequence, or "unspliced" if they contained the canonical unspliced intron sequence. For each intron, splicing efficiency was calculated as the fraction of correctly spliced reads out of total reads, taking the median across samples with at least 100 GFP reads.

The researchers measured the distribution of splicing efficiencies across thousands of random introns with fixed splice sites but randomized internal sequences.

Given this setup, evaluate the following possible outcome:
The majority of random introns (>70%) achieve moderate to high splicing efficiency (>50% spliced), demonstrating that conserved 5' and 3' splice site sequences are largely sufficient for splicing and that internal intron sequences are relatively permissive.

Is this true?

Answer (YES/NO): YES